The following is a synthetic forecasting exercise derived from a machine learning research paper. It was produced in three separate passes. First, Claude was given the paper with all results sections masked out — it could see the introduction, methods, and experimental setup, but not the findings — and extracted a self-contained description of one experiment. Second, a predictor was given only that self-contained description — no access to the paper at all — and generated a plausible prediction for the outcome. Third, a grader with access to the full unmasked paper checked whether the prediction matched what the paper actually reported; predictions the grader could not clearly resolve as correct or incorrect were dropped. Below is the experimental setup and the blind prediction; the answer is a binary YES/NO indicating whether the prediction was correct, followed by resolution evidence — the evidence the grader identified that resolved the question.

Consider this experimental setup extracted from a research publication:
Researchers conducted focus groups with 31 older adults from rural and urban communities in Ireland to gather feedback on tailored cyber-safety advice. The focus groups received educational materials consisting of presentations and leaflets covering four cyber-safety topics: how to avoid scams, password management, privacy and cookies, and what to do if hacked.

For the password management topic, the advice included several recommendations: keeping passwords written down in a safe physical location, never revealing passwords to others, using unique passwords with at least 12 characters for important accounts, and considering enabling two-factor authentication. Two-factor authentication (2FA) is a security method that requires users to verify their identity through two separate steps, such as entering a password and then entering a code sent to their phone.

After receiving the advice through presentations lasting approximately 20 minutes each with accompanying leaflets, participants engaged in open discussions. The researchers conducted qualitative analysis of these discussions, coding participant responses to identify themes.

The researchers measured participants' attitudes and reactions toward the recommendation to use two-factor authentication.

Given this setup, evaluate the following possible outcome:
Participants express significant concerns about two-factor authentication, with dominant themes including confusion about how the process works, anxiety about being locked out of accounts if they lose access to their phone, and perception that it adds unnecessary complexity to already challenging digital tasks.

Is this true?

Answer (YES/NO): NO